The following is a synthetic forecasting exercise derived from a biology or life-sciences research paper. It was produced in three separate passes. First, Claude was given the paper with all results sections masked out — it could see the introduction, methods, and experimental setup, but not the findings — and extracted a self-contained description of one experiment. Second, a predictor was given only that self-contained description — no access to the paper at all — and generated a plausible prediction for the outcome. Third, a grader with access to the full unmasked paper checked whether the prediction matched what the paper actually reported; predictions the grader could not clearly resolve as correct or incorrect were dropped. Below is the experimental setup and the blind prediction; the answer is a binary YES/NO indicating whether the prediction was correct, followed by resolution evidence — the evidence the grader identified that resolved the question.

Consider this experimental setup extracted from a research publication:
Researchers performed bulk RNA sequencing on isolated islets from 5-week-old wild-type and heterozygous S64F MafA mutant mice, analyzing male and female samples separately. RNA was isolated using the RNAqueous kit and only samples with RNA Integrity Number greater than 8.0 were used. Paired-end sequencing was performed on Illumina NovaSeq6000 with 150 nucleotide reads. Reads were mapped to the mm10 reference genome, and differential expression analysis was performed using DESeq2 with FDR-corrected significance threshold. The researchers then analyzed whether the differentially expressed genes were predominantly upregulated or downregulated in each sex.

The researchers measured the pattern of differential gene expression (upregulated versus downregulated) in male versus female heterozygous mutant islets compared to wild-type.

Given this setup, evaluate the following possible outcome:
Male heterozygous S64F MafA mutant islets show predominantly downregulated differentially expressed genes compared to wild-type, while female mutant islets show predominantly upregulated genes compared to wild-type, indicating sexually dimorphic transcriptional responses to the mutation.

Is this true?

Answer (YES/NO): NO